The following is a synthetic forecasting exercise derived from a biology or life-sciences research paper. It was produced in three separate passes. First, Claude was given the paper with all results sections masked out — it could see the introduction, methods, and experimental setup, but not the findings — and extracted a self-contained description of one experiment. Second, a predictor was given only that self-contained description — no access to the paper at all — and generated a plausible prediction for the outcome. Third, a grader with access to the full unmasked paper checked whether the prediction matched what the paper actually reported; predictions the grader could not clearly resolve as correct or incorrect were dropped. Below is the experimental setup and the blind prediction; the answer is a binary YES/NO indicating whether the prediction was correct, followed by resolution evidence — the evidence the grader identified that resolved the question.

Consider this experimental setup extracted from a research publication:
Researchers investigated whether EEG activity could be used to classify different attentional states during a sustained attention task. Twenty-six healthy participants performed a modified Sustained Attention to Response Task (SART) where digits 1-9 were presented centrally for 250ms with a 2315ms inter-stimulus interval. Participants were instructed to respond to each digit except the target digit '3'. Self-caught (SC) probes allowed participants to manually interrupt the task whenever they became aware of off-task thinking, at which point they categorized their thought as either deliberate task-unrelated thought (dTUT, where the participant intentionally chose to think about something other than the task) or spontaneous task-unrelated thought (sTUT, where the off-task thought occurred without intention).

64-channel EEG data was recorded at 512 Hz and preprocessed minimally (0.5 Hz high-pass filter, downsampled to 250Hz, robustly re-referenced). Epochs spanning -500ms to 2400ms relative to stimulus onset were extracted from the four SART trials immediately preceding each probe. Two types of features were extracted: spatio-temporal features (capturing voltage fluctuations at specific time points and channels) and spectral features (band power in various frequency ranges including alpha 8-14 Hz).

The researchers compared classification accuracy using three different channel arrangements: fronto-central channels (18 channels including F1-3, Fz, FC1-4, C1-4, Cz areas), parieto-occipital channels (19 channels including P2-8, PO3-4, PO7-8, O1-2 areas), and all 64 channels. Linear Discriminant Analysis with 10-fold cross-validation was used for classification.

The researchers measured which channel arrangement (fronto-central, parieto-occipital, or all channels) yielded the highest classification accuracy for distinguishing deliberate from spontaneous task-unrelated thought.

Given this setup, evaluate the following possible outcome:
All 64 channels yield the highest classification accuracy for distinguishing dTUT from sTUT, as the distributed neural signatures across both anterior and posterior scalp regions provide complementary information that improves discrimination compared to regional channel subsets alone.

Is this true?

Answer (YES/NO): NO